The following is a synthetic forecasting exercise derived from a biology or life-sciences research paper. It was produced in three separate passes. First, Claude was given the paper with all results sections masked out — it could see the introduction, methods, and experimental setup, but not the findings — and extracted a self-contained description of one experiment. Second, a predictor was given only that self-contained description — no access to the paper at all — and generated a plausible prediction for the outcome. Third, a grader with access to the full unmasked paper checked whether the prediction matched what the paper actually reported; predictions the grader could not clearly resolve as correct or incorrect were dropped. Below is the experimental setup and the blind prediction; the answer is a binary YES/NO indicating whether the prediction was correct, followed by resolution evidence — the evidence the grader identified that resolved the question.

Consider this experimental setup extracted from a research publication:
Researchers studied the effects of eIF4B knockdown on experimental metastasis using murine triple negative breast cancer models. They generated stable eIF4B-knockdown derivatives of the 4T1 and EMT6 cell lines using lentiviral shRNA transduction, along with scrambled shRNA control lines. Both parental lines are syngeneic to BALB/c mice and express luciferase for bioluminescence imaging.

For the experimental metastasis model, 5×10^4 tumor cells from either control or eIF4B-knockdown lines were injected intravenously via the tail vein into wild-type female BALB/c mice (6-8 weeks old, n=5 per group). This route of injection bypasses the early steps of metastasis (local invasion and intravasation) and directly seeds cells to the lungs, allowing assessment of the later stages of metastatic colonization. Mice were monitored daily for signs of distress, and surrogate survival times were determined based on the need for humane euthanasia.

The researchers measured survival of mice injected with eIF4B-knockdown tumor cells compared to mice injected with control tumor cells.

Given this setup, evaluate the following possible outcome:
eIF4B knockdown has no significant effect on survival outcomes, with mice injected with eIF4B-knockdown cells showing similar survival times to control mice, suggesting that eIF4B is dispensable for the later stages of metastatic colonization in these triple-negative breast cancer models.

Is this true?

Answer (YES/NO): NO